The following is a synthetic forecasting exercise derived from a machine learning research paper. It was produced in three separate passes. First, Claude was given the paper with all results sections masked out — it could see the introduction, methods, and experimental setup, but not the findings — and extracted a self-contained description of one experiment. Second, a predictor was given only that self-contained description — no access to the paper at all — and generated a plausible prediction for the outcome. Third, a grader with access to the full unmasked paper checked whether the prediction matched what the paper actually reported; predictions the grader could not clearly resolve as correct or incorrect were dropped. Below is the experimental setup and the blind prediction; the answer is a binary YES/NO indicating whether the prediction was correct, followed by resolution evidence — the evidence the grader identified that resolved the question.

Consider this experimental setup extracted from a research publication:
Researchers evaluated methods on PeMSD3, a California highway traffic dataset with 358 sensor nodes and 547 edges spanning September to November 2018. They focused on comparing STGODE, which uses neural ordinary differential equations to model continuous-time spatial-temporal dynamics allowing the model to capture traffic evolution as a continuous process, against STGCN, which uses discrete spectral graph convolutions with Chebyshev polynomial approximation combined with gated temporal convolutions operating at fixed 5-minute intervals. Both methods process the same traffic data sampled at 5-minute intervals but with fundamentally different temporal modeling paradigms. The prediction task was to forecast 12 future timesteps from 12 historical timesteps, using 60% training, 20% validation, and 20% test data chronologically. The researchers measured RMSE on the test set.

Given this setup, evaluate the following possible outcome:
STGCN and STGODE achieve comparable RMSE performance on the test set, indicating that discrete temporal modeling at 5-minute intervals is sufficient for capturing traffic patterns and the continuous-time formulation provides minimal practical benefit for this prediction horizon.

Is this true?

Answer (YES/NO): NO